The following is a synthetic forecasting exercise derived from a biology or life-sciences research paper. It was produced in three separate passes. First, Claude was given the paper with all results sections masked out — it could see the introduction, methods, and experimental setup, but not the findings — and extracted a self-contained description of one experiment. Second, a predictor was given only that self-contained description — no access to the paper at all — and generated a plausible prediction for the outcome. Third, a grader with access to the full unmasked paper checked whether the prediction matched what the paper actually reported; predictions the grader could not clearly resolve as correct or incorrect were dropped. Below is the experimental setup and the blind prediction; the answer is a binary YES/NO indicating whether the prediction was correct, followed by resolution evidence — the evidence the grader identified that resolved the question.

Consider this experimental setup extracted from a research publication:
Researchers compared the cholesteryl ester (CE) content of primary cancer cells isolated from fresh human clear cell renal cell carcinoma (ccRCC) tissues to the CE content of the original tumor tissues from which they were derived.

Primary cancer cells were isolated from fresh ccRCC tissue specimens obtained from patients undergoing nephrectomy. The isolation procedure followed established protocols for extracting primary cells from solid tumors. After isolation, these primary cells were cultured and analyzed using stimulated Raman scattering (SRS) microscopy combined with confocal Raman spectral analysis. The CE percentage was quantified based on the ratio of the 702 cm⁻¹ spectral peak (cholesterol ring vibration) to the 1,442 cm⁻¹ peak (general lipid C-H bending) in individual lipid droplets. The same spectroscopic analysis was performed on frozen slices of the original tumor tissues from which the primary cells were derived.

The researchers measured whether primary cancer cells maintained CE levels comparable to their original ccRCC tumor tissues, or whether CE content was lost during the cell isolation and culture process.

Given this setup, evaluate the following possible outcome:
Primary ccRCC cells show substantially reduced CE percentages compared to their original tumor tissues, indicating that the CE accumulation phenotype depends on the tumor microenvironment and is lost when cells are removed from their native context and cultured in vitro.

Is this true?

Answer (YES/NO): NO